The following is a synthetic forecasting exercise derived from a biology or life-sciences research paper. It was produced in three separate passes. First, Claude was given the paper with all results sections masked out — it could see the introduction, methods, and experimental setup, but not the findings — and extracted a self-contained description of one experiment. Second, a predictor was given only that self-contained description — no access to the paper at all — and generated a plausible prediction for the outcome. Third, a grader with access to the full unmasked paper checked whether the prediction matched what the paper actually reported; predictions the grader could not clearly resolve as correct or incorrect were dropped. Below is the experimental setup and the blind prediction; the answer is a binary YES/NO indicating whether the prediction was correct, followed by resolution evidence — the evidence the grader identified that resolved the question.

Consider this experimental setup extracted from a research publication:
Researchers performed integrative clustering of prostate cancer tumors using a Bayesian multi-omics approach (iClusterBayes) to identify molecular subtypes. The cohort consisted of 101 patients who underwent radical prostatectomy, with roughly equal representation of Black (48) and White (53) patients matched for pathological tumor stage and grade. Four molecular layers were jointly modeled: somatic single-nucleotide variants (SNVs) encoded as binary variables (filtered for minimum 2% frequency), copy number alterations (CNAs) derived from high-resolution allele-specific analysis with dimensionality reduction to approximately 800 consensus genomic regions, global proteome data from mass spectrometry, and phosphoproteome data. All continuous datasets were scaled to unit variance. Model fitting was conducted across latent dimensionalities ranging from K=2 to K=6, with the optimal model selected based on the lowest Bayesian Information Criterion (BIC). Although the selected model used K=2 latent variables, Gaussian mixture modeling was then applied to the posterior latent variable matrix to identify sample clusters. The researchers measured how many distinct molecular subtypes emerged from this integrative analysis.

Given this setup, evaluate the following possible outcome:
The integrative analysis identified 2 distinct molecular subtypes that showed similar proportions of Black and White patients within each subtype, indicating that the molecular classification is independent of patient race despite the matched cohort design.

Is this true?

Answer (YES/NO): NO